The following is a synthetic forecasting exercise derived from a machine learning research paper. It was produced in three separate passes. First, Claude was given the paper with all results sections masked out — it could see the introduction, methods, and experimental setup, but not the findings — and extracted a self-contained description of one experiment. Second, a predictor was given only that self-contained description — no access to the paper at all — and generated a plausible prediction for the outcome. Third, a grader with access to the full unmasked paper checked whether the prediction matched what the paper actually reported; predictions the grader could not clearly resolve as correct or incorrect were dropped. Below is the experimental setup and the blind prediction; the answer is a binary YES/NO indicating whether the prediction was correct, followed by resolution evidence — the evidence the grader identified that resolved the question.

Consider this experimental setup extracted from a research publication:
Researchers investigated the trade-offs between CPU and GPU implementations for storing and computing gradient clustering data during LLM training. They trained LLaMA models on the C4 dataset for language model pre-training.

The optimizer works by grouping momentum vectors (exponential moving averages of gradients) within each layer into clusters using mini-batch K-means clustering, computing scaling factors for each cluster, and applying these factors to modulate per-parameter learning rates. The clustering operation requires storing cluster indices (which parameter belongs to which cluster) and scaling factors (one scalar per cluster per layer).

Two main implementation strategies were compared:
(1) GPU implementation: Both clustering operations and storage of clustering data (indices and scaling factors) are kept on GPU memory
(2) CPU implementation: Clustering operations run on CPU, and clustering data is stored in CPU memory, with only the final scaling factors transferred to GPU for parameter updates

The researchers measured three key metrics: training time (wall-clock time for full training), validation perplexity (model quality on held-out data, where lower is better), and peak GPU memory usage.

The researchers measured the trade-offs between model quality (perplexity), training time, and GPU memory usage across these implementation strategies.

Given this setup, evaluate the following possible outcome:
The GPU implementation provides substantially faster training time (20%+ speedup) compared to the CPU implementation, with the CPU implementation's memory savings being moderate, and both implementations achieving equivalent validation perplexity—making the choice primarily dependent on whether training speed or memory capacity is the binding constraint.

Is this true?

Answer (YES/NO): NO